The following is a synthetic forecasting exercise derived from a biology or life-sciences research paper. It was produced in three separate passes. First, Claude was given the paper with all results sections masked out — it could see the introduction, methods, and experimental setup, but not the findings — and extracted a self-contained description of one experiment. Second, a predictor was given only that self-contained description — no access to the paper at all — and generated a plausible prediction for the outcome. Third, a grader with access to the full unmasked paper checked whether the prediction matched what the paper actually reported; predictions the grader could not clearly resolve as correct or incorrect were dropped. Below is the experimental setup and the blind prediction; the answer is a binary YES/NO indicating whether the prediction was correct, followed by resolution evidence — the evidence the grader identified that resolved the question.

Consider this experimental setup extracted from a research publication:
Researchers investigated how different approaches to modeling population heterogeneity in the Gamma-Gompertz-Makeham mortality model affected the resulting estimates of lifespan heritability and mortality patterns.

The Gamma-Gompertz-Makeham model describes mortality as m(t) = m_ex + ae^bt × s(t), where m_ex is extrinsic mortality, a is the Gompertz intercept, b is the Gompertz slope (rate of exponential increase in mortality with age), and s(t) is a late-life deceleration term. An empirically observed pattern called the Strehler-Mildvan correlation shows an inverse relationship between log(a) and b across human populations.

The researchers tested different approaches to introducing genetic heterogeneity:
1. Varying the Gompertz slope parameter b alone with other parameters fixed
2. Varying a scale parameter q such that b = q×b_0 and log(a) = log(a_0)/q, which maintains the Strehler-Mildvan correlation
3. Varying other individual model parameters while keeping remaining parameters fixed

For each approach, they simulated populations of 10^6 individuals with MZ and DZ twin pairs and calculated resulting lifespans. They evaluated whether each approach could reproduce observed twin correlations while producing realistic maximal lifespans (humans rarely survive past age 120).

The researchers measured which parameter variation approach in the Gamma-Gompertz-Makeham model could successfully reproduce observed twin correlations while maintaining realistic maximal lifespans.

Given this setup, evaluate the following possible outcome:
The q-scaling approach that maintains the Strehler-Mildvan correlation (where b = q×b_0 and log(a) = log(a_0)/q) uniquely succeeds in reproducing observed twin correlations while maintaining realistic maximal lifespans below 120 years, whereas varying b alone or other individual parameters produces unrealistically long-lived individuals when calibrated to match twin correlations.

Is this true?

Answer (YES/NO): NO